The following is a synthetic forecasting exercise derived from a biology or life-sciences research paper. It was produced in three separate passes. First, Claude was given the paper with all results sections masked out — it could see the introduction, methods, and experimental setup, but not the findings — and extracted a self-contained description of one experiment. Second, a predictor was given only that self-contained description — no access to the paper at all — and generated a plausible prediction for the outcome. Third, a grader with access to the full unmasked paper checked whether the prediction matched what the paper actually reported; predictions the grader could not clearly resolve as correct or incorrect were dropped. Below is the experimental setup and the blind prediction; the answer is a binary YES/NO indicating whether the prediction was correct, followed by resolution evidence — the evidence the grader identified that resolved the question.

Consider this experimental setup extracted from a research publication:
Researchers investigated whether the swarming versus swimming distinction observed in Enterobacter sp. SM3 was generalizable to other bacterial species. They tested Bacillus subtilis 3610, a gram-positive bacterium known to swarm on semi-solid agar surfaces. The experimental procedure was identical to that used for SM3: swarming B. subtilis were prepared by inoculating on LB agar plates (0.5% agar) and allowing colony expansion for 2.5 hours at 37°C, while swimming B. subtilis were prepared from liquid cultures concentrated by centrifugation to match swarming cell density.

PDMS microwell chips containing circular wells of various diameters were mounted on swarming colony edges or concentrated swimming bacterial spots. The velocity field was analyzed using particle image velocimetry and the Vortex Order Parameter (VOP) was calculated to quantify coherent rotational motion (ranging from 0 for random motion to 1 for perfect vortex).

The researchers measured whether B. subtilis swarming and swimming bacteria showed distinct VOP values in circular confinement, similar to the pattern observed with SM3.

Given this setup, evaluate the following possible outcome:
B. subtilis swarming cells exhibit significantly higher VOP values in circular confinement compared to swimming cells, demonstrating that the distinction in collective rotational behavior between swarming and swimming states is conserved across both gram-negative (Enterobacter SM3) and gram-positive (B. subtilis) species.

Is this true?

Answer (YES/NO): NO